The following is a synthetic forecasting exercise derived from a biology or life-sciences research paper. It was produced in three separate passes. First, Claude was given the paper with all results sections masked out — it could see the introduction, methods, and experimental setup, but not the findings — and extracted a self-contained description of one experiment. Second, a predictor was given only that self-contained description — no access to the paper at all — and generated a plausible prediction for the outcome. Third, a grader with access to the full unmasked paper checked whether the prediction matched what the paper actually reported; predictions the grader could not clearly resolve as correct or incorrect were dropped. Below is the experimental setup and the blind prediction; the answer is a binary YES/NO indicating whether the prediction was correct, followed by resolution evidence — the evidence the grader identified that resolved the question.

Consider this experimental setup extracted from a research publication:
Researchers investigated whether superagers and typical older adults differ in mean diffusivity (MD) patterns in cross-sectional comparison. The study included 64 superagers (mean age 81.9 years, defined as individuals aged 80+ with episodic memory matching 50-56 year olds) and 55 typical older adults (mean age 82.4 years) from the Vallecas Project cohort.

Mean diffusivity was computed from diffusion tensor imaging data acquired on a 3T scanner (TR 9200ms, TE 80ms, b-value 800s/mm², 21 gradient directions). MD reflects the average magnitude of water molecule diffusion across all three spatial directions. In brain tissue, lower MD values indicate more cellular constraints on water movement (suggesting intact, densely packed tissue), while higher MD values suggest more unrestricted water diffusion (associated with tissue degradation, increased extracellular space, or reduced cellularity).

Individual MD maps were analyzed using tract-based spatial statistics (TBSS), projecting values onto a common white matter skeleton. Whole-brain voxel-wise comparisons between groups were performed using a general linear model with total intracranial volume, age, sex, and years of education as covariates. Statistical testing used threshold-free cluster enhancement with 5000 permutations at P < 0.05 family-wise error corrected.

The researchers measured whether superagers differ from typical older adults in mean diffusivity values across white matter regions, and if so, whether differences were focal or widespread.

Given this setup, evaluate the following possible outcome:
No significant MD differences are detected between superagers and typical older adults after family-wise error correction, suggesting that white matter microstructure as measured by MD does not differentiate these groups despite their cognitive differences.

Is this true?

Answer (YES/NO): NO